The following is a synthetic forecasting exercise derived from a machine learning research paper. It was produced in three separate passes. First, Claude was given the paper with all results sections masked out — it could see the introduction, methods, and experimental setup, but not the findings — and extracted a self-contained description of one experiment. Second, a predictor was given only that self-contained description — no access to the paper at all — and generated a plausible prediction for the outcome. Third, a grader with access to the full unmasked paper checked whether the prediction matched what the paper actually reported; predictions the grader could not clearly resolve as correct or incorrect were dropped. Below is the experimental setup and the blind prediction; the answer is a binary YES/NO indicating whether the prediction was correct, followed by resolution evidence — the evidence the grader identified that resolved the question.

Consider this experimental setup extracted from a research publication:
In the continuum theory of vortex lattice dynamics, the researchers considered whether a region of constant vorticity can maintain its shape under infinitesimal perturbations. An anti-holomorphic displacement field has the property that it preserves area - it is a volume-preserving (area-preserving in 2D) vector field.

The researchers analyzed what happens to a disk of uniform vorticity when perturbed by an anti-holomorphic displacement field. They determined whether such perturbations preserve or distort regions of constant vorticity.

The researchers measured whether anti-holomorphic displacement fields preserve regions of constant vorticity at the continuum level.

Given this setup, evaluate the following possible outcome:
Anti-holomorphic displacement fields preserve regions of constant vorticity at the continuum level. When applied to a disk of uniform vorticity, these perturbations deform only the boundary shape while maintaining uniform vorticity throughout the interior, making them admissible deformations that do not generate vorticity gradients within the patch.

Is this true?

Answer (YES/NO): YES